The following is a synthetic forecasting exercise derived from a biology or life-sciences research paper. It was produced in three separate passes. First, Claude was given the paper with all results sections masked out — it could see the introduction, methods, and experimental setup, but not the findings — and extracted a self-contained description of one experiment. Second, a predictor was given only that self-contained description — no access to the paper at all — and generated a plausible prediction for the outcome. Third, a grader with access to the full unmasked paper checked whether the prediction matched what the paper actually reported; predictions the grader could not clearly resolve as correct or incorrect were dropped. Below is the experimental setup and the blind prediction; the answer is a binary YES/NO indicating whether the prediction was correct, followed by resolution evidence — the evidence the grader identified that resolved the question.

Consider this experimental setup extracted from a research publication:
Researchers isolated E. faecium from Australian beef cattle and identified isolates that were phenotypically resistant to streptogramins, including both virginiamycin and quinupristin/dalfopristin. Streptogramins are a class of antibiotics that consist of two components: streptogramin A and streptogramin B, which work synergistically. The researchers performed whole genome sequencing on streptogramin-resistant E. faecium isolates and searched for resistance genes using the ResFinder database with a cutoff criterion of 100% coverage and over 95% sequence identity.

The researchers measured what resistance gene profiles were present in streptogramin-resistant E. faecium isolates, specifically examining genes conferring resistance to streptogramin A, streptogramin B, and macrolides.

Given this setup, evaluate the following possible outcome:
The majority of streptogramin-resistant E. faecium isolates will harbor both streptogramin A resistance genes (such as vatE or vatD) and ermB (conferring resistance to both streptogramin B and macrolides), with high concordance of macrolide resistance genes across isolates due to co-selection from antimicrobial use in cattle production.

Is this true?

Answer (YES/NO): NO